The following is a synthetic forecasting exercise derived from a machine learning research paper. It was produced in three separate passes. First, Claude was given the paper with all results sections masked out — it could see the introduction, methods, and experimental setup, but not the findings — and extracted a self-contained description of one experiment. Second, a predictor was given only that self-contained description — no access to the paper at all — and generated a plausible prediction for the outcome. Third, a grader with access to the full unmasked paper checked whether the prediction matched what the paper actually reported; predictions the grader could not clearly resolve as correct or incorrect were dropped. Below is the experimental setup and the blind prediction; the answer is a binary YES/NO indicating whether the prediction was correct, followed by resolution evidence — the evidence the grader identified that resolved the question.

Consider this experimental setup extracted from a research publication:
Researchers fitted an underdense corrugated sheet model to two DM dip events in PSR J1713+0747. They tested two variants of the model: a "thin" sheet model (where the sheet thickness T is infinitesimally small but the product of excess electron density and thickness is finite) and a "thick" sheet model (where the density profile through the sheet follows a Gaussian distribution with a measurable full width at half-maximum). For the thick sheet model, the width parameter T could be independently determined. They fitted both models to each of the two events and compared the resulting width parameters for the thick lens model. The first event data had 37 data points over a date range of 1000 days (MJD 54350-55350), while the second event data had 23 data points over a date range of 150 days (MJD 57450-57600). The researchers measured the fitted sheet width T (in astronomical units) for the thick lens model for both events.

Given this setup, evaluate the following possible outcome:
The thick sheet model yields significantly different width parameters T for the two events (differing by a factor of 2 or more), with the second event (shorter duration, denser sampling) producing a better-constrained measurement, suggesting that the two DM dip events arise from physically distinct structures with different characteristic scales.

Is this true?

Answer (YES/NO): YES